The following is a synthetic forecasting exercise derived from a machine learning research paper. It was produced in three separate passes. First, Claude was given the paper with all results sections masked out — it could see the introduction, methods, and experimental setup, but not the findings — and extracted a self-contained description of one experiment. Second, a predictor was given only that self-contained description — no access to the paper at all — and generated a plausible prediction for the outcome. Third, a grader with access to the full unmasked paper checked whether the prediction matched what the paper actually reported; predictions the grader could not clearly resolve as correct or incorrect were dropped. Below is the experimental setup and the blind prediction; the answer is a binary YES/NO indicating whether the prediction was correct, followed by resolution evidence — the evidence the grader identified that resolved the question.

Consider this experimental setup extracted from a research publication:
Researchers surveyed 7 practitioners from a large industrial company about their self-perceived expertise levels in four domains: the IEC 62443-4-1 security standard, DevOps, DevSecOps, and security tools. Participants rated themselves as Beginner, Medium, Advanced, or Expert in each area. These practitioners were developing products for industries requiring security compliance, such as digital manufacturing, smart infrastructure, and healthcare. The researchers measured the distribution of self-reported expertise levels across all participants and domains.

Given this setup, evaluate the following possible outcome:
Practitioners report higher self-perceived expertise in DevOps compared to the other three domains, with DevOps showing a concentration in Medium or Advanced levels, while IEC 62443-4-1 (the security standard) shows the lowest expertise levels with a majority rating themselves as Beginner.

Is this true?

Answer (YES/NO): NO